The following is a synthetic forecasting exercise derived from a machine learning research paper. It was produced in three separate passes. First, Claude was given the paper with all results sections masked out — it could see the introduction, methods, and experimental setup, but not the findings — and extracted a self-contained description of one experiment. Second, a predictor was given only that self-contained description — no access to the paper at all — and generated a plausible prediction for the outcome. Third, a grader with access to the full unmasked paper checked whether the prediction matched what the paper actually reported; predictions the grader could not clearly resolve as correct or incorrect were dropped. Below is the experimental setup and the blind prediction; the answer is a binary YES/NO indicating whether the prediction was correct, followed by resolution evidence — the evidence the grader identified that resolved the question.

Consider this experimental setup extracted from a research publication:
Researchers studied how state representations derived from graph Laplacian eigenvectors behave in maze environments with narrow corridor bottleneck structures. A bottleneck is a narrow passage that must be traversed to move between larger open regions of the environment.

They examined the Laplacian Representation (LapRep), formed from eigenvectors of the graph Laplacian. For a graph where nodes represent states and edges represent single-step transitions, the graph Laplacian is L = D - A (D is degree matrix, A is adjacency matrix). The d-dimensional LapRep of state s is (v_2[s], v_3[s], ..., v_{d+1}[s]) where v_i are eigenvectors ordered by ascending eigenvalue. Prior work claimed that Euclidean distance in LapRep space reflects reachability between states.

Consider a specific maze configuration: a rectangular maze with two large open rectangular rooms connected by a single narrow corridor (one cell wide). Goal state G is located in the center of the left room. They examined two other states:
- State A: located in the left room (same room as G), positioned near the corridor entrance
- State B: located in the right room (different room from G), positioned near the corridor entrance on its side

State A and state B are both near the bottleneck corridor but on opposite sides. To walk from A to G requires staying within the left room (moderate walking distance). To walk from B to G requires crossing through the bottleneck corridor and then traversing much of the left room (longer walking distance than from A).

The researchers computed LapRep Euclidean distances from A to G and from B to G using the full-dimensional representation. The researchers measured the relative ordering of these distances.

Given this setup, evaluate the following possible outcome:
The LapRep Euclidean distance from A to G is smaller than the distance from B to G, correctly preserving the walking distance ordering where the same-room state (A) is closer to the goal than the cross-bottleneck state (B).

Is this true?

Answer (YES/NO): NO